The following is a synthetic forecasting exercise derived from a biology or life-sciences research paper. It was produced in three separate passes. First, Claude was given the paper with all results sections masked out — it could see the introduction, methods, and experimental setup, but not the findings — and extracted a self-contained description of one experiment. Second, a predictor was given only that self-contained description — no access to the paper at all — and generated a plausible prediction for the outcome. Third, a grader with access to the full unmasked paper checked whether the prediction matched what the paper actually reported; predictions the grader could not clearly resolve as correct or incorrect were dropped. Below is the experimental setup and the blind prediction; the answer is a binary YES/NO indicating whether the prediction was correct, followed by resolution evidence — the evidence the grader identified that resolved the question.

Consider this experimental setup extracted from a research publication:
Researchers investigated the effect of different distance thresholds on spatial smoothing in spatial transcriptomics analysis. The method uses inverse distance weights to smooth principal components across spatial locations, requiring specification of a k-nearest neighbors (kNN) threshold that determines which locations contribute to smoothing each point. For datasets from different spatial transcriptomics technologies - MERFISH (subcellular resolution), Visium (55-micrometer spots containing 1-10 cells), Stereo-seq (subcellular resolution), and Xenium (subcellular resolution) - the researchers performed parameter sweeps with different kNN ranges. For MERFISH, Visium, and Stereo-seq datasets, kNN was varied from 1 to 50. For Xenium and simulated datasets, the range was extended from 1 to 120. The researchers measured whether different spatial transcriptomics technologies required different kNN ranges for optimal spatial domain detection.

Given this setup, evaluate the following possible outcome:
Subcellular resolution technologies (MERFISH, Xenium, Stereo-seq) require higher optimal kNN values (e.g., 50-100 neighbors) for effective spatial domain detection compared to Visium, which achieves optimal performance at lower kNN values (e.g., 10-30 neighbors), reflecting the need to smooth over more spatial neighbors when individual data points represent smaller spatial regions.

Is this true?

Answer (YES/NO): NO